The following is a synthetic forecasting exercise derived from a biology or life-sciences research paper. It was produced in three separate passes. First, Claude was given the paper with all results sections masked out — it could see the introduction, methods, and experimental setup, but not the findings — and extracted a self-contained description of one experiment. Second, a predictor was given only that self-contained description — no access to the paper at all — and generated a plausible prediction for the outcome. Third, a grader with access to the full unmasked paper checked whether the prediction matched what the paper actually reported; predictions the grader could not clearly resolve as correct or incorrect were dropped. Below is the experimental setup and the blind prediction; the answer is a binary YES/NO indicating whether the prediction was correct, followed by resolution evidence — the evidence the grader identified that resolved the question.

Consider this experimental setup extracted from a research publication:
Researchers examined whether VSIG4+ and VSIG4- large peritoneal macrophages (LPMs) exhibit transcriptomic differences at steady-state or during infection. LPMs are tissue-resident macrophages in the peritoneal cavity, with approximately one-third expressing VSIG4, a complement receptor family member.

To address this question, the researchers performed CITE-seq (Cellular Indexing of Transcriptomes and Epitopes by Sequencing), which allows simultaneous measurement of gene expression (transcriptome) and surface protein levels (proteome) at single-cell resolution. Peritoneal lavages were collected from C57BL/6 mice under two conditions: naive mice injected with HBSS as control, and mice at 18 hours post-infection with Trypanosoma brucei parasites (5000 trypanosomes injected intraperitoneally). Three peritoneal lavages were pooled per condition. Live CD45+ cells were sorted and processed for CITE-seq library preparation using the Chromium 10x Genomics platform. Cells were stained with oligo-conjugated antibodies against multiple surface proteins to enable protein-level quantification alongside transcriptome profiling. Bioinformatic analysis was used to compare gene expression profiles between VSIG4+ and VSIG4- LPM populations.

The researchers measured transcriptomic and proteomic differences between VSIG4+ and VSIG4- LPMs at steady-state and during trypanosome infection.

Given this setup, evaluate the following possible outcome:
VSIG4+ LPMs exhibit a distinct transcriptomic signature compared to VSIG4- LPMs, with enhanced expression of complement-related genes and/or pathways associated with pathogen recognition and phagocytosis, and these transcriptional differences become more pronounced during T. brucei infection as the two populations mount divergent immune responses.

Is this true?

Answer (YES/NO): NO